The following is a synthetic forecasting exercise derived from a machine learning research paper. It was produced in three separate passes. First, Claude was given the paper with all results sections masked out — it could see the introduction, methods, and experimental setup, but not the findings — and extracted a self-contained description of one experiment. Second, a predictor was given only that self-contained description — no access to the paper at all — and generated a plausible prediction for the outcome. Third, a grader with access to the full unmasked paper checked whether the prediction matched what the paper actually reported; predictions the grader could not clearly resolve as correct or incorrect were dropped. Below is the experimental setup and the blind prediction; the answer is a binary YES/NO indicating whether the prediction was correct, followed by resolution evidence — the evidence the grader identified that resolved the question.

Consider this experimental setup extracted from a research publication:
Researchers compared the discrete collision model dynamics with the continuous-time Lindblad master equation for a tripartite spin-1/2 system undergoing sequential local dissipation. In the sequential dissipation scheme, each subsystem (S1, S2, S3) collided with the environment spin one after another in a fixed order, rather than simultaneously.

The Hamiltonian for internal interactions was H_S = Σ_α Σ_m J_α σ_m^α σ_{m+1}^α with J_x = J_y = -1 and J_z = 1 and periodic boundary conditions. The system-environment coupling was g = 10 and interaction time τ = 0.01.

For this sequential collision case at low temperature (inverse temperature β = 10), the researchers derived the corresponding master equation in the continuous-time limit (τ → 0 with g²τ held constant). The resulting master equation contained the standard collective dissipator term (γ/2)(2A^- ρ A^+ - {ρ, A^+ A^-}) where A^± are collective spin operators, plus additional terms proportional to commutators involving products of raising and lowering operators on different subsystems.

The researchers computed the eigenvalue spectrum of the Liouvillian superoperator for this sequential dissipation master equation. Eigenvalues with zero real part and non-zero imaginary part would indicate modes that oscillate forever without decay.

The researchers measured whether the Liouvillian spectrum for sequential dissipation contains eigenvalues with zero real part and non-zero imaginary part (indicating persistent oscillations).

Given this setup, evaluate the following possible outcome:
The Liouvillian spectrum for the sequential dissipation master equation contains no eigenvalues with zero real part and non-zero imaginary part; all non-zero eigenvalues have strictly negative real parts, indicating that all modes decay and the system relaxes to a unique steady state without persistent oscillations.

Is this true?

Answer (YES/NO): YES